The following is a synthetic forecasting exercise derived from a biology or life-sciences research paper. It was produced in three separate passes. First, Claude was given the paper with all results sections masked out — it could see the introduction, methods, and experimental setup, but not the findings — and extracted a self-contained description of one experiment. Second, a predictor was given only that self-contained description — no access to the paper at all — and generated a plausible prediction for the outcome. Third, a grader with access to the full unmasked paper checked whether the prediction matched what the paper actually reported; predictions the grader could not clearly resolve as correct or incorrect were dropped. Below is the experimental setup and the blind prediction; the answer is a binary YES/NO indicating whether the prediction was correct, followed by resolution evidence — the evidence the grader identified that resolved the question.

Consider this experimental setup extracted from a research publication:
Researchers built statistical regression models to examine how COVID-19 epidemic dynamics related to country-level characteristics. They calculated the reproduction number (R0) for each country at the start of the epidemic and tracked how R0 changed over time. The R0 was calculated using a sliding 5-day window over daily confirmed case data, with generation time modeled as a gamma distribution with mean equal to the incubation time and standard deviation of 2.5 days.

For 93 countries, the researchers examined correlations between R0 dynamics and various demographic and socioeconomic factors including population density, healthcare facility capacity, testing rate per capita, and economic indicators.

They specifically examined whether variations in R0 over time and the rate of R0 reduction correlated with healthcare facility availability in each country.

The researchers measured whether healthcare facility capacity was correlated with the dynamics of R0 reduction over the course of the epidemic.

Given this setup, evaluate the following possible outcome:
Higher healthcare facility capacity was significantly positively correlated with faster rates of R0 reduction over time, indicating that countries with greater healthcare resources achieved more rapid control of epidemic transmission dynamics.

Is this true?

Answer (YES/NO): NO